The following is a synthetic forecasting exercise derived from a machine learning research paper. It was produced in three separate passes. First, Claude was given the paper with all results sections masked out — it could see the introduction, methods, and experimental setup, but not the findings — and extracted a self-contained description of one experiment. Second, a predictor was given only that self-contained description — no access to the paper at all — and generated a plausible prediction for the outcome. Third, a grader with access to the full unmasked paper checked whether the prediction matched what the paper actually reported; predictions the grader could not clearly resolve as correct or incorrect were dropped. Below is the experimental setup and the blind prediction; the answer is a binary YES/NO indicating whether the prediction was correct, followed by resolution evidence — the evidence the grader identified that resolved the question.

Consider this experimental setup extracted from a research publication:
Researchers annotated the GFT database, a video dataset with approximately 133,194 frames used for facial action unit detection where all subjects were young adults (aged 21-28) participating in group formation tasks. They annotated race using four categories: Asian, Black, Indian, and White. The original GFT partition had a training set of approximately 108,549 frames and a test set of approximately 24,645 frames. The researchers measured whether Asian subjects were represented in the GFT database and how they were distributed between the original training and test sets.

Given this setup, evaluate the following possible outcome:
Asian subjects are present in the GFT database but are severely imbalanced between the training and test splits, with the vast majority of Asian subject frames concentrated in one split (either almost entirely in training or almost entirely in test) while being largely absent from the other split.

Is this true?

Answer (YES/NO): YES